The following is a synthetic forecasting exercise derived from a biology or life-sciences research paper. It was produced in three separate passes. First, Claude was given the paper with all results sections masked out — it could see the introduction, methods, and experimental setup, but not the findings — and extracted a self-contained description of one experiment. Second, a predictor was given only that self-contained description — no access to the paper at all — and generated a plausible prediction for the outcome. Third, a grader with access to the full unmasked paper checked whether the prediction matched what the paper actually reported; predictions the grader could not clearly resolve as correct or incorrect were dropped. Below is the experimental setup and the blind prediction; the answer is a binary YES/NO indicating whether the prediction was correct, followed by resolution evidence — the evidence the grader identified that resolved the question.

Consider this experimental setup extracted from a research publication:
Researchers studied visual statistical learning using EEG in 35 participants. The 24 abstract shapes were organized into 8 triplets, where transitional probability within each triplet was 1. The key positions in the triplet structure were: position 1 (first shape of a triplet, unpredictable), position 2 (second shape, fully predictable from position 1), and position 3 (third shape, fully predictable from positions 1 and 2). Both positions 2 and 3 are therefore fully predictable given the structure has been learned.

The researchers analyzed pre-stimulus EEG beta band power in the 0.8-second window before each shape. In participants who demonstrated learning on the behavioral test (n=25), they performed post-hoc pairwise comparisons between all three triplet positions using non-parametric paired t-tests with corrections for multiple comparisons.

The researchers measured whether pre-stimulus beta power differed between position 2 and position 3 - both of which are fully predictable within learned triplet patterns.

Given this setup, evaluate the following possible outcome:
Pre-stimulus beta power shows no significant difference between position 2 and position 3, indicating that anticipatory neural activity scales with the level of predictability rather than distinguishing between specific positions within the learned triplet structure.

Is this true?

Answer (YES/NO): YES